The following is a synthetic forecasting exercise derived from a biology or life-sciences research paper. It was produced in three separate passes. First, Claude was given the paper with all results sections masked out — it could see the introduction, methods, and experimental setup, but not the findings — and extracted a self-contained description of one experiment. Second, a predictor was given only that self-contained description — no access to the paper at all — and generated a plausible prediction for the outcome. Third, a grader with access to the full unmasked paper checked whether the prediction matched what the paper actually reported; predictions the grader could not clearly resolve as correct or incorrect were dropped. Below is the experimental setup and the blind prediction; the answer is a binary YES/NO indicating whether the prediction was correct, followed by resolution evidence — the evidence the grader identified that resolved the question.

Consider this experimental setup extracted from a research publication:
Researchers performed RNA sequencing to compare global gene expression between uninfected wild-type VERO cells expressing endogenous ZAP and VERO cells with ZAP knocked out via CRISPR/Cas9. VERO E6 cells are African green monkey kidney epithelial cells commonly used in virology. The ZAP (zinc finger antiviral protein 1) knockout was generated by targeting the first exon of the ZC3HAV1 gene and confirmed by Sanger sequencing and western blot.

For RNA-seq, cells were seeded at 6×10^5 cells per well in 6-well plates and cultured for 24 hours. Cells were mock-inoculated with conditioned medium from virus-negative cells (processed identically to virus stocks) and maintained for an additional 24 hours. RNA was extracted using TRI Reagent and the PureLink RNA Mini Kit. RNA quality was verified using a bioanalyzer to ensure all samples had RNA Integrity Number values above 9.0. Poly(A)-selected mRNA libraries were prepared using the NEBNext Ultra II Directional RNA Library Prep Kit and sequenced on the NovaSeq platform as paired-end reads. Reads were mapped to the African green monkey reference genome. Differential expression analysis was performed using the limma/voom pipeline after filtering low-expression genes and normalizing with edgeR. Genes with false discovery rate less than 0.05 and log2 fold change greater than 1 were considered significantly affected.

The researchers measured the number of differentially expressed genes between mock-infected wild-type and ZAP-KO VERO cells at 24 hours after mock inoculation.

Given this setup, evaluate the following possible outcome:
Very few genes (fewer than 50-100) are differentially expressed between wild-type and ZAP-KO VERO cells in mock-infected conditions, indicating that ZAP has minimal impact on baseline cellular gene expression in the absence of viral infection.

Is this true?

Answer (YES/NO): NO